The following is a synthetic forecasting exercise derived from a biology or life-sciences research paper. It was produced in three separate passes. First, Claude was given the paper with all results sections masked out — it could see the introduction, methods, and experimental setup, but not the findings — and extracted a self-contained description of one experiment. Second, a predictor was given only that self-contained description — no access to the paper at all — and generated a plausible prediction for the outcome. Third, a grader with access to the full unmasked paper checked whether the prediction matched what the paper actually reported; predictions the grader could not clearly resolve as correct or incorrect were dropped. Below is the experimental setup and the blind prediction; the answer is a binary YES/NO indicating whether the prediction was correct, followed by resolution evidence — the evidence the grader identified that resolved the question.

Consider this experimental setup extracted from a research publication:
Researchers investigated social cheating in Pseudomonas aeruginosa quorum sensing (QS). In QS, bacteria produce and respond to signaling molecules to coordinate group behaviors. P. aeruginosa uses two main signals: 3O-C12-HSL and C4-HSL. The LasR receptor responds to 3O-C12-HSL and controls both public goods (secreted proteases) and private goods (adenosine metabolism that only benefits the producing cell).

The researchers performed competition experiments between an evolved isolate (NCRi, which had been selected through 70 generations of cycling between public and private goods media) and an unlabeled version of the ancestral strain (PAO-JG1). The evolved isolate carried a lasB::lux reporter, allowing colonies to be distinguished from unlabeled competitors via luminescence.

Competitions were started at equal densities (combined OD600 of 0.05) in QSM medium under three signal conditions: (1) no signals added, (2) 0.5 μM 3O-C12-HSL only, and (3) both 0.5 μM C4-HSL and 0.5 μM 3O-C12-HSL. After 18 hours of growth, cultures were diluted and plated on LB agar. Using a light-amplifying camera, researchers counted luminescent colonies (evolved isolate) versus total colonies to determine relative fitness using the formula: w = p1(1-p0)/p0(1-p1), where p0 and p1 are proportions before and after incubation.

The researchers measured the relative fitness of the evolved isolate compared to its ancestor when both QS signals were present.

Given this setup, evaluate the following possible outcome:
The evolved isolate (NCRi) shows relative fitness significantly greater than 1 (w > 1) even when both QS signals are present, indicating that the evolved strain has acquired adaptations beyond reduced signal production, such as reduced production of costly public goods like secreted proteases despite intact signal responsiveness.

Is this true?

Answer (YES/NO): NO